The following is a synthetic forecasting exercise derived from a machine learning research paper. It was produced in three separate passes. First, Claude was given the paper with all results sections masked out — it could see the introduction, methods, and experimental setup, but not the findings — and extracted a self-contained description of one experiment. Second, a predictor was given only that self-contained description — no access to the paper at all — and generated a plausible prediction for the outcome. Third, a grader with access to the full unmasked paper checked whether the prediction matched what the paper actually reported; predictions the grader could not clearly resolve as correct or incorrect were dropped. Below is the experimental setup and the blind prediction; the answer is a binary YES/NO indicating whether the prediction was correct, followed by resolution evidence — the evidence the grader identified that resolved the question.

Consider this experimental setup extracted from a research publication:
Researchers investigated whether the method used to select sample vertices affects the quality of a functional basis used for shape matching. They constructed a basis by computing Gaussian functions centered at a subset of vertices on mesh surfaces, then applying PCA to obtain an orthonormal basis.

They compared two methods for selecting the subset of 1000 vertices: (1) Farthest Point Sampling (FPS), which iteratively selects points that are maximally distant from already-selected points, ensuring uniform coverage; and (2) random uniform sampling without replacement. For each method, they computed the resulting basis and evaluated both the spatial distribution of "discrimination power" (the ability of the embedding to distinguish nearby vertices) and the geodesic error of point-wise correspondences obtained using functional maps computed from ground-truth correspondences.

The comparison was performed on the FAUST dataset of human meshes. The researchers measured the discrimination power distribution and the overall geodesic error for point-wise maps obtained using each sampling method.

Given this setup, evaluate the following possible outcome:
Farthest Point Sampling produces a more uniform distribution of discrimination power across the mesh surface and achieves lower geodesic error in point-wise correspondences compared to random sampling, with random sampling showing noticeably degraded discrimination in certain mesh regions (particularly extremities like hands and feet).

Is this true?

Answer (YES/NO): NO